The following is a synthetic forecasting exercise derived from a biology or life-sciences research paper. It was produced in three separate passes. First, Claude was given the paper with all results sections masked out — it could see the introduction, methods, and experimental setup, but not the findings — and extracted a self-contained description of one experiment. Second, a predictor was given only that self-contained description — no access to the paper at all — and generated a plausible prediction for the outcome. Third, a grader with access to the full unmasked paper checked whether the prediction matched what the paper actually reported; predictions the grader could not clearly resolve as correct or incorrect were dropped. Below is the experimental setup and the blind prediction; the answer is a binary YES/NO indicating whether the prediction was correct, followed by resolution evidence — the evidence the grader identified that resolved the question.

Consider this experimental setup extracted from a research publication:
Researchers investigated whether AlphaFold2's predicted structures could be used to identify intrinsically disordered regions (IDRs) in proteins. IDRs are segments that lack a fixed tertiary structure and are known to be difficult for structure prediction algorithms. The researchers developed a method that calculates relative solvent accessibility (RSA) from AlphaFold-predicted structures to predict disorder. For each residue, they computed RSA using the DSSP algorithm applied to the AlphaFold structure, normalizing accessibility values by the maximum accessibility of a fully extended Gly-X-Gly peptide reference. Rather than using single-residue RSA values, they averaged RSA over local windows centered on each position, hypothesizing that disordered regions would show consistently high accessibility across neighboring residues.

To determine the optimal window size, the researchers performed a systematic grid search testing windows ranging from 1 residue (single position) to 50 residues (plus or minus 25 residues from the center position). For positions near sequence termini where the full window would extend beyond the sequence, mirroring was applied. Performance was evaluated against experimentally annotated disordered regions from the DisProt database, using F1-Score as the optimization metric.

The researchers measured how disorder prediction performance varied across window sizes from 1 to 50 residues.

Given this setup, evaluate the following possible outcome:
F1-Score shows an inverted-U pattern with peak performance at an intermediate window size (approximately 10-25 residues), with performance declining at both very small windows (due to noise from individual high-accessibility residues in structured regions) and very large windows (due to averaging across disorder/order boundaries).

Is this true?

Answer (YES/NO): NO